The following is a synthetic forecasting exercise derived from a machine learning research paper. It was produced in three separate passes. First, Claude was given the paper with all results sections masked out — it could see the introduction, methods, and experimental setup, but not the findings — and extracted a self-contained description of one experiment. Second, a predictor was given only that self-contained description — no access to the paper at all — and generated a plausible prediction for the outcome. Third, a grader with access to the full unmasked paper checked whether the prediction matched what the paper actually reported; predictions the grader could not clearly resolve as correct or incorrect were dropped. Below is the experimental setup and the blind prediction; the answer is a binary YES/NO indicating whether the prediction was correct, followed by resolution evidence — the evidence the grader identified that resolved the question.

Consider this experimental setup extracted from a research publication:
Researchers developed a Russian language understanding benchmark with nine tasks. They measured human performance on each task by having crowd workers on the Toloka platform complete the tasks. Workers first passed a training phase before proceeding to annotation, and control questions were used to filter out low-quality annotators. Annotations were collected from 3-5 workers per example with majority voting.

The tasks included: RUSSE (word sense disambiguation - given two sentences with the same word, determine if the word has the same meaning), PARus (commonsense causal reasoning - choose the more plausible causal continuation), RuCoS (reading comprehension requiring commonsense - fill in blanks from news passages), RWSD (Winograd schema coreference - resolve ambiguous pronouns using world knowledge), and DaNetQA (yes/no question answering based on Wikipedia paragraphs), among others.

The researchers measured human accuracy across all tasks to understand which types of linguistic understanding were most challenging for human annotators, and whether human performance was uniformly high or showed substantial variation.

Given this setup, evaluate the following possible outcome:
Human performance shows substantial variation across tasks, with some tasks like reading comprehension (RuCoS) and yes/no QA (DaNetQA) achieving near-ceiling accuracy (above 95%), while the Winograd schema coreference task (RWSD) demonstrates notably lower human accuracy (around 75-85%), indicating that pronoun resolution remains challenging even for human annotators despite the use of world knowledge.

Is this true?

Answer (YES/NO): NO